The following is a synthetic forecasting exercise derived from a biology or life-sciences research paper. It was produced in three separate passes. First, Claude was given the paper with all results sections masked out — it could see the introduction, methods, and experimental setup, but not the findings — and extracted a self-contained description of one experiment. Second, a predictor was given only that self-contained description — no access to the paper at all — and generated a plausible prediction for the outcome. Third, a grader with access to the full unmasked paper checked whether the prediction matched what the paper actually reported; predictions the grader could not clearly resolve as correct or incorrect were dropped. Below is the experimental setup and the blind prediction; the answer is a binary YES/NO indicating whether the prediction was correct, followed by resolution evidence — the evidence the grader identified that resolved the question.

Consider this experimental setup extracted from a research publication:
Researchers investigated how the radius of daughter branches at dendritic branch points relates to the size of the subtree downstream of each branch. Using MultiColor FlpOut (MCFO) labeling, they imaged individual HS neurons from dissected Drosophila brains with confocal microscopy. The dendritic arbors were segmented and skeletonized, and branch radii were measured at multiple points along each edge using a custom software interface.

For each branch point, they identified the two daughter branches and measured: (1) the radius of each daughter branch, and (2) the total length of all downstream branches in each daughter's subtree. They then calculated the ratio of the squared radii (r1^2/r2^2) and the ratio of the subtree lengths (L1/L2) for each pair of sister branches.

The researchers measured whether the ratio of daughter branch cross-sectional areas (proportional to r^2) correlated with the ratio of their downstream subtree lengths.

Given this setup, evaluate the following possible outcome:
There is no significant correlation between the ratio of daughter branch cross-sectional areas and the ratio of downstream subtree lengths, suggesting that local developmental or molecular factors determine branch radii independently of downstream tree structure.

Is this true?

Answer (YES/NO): NO